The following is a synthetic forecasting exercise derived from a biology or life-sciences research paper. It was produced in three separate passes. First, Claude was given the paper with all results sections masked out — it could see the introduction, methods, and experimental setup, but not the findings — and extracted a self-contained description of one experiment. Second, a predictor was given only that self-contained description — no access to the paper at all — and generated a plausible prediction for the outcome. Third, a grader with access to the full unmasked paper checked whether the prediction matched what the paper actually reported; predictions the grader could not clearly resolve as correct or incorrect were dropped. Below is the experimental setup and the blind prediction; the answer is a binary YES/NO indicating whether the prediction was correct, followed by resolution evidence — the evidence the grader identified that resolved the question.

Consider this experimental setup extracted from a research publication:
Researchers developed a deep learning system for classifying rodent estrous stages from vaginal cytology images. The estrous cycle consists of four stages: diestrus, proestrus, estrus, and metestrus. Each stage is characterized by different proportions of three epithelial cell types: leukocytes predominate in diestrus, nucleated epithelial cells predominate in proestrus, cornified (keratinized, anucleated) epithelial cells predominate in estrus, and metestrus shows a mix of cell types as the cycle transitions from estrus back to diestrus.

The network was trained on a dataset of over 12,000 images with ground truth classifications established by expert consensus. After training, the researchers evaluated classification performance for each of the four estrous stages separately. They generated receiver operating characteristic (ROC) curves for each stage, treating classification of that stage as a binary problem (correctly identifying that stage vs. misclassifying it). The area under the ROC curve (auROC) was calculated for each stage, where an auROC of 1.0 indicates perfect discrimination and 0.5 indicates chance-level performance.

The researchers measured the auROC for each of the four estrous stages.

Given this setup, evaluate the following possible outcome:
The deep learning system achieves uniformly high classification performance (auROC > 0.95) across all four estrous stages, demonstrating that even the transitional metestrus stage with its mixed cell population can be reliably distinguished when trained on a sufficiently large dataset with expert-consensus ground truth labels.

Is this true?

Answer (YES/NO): NO